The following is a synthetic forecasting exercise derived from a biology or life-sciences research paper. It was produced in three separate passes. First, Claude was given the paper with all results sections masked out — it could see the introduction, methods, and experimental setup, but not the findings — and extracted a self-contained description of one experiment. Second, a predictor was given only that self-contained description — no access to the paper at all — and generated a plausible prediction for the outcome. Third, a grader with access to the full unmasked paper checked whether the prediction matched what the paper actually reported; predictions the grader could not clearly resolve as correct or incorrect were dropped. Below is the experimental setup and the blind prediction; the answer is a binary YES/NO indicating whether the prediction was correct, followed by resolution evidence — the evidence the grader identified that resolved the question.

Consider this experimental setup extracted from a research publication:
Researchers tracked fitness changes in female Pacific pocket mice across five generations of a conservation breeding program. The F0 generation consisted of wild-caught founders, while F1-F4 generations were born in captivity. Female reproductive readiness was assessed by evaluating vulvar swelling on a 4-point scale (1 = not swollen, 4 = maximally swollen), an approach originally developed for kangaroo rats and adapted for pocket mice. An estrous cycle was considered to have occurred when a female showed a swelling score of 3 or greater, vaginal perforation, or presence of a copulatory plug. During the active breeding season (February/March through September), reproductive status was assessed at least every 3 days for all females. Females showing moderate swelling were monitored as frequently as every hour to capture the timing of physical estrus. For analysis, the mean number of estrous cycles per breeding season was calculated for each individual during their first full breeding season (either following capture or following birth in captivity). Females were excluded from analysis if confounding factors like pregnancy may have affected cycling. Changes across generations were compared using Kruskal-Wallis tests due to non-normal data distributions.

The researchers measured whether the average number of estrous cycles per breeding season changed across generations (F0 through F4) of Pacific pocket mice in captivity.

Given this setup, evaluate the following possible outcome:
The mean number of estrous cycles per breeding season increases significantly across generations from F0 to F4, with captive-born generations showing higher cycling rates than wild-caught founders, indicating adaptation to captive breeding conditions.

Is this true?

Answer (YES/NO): NO